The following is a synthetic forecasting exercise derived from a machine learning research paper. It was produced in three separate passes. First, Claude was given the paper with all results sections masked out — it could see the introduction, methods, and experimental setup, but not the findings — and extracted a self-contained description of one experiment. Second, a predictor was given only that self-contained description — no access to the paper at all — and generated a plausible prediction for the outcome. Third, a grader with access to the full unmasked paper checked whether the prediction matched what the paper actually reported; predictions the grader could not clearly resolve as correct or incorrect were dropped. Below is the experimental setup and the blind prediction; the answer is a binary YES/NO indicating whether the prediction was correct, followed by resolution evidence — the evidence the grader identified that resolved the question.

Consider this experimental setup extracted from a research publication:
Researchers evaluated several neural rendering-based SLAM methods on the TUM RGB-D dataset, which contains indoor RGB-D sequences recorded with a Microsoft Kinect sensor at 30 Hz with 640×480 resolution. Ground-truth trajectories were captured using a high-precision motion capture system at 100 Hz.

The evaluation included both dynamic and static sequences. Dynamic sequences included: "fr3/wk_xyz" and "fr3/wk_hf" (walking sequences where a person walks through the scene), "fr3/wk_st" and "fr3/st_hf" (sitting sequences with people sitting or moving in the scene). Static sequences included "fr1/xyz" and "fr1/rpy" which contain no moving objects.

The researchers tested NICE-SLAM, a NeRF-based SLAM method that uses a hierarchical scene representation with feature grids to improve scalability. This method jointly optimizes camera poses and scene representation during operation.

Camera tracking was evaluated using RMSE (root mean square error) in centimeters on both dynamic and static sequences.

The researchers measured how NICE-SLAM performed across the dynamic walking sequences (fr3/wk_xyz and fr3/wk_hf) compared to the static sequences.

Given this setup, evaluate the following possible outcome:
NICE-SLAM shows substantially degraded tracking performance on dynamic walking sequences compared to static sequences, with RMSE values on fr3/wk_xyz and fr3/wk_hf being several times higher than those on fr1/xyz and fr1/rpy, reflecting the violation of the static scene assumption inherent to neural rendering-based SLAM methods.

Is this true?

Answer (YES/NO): YES